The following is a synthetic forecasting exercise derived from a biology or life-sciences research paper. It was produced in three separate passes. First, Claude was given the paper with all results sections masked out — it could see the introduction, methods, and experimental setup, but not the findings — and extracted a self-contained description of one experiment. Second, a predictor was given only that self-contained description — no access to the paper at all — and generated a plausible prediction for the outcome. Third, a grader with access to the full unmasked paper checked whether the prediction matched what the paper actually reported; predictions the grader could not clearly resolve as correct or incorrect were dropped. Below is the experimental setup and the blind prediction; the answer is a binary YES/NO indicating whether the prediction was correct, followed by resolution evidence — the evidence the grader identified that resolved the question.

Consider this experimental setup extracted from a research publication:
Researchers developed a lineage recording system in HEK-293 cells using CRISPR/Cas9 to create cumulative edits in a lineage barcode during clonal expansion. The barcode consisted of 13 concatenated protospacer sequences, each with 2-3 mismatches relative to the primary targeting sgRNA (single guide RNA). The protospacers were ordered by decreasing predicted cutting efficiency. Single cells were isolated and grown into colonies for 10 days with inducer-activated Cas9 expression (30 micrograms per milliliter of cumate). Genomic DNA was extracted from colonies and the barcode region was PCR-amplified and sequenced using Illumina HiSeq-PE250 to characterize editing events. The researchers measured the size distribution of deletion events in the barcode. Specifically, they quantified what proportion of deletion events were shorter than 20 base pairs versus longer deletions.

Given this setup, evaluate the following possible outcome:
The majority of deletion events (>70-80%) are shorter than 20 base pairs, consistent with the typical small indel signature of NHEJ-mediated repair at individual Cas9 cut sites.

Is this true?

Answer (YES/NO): YES